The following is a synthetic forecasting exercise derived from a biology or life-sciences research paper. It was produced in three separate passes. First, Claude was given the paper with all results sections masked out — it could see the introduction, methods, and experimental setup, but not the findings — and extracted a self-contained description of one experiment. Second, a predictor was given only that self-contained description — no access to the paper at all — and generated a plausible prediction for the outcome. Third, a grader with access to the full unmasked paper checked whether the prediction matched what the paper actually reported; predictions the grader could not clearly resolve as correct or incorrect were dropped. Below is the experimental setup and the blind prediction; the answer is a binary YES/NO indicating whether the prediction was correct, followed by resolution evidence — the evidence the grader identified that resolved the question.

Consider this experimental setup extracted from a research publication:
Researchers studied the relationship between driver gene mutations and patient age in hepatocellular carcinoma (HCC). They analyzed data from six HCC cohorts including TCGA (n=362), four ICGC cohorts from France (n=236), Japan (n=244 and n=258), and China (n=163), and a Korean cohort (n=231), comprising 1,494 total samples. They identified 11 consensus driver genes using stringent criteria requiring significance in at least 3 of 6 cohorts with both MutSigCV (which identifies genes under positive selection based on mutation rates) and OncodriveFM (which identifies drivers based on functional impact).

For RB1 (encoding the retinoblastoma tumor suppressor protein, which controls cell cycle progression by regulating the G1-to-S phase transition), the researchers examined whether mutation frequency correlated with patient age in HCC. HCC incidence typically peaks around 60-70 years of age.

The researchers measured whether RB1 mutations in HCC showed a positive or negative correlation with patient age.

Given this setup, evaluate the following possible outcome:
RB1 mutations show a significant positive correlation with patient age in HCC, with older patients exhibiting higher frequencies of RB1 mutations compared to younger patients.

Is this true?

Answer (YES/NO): NO